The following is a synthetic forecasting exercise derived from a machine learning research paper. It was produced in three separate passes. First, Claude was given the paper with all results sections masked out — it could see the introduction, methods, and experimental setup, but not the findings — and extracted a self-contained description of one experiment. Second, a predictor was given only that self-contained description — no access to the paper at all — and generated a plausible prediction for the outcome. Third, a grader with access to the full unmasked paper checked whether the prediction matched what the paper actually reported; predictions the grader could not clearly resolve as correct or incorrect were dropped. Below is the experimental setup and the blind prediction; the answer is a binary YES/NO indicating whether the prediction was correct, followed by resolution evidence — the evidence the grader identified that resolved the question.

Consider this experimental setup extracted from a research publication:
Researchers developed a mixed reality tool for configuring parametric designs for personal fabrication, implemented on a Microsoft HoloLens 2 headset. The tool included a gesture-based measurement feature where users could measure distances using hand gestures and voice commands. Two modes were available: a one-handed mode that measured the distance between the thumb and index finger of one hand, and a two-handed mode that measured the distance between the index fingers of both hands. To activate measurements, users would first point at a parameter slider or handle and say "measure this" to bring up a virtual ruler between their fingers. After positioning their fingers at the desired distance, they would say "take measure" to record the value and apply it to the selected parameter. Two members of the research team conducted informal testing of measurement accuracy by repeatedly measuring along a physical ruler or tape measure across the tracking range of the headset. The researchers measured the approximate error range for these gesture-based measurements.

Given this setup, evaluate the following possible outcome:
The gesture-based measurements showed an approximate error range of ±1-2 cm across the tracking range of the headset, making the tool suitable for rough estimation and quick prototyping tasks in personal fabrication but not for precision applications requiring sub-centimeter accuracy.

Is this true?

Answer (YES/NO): NO